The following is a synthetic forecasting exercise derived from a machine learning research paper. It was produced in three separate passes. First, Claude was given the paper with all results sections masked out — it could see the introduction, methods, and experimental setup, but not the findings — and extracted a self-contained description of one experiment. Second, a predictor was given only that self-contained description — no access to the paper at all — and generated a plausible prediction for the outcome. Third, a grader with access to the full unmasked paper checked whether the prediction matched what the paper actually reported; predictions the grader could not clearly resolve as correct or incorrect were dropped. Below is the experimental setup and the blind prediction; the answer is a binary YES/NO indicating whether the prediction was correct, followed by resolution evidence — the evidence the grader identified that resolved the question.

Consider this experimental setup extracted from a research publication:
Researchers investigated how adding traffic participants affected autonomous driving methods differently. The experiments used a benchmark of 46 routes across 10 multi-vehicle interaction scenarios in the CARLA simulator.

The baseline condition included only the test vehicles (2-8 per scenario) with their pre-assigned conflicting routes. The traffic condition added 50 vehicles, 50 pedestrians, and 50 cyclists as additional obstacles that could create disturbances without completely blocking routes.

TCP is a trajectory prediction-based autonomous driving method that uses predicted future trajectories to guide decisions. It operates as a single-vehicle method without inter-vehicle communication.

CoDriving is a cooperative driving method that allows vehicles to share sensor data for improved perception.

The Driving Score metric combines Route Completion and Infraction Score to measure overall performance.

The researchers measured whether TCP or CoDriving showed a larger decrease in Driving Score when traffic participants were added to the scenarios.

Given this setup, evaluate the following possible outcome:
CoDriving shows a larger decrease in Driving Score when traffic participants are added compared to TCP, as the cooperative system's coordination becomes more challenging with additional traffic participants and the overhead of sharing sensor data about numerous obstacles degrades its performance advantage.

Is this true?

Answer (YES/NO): NO